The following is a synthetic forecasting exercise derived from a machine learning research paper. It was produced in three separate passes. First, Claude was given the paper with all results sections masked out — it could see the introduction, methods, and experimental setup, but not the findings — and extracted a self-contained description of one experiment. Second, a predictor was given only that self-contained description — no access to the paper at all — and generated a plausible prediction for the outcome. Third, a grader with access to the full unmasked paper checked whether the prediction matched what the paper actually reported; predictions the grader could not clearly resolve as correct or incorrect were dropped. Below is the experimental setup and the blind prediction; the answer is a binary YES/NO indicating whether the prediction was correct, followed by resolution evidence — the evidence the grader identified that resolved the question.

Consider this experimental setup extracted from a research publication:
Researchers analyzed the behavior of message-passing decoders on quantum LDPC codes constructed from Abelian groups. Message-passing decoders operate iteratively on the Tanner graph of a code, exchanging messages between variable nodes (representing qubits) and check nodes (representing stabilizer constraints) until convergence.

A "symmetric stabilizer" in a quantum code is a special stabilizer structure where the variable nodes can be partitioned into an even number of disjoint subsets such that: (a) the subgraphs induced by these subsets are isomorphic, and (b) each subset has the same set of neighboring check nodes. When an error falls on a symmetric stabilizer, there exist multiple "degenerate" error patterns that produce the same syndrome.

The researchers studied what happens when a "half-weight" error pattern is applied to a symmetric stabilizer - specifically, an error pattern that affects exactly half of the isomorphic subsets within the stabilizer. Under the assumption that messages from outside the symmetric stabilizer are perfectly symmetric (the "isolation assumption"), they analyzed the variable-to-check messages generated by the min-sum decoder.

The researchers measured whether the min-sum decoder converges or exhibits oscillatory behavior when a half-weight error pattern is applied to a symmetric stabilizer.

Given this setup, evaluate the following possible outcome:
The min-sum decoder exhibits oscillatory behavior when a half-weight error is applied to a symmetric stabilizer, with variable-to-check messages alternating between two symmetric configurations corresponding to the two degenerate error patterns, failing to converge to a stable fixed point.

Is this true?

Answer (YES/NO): YES